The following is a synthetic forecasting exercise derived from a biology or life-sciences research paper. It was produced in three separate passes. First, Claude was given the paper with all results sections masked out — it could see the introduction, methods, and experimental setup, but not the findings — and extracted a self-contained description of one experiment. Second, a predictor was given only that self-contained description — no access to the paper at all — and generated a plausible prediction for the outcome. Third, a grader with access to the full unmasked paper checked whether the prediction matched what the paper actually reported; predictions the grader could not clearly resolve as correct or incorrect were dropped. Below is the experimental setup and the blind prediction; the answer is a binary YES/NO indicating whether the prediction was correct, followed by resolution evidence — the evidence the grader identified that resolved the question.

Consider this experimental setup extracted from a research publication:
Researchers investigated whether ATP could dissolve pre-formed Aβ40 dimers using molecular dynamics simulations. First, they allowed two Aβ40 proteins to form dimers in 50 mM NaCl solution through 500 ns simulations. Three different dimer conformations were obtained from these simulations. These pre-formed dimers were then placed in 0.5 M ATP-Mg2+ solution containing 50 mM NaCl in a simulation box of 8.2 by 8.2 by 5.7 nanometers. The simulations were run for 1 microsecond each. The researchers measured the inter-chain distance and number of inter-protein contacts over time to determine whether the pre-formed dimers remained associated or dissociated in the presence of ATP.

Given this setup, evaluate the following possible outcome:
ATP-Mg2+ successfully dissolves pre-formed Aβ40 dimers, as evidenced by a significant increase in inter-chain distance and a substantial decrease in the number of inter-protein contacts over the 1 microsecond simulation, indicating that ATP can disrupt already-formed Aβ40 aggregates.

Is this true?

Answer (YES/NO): YES